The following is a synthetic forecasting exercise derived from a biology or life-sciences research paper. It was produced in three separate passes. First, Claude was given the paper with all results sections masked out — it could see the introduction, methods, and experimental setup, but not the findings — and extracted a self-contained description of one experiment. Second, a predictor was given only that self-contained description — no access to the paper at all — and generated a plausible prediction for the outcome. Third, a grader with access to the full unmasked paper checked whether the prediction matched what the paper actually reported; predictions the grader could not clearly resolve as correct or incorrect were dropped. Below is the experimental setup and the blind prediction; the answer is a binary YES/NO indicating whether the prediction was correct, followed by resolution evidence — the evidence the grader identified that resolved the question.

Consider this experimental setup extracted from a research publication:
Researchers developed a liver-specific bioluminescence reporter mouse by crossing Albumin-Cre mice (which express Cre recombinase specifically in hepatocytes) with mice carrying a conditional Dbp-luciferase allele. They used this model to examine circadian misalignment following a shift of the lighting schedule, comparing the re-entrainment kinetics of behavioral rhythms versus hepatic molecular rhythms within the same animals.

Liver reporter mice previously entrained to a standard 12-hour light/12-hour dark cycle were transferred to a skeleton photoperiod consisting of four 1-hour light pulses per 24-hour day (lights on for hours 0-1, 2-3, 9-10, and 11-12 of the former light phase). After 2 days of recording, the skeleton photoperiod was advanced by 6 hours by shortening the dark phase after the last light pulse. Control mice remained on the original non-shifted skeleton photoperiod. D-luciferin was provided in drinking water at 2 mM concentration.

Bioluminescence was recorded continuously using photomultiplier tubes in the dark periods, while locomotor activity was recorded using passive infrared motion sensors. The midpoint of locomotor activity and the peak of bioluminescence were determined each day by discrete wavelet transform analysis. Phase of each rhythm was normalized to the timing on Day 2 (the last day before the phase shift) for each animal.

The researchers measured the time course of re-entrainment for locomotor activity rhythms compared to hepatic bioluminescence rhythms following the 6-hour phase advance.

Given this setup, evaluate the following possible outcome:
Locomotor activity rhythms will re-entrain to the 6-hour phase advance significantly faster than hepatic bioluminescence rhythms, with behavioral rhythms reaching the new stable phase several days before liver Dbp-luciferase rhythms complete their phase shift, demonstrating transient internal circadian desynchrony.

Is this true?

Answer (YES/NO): YES